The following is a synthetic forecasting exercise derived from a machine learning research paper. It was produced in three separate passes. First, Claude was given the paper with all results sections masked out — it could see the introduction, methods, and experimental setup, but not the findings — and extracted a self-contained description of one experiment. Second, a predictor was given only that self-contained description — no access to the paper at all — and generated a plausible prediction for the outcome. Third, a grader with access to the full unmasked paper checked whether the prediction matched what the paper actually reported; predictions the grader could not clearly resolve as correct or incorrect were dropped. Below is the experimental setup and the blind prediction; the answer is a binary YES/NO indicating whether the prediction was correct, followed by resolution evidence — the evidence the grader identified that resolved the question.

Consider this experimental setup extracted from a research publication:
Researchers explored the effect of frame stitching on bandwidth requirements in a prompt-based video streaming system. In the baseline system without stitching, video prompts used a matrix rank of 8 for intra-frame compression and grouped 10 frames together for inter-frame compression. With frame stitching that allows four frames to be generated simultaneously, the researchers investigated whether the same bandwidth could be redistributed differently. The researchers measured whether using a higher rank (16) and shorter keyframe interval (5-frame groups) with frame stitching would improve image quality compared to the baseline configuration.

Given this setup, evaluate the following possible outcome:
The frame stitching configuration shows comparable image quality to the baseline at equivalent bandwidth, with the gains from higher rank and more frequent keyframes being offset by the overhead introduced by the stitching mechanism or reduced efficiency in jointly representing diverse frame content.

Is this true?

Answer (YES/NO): NO